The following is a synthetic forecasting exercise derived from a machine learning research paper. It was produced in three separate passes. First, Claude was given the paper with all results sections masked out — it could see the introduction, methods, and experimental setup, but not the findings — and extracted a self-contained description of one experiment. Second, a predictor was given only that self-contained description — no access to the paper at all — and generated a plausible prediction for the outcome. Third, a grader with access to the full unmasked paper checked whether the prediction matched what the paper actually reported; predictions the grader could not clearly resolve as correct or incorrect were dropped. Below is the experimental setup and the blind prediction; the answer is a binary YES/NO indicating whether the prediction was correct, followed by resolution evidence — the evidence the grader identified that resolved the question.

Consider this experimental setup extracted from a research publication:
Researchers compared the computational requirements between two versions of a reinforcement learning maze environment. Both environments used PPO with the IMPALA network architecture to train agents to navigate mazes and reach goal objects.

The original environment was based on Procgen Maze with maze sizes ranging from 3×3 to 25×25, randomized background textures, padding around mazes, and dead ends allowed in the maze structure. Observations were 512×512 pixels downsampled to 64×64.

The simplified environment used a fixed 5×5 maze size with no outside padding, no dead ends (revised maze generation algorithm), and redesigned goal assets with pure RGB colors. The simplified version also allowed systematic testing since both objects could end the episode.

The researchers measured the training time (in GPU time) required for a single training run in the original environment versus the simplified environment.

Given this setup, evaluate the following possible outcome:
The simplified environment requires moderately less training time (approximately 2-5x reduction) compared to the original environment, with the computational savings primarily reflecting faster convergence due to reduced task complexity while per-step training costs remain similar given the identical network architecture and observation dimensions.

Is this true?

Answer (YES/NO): NO